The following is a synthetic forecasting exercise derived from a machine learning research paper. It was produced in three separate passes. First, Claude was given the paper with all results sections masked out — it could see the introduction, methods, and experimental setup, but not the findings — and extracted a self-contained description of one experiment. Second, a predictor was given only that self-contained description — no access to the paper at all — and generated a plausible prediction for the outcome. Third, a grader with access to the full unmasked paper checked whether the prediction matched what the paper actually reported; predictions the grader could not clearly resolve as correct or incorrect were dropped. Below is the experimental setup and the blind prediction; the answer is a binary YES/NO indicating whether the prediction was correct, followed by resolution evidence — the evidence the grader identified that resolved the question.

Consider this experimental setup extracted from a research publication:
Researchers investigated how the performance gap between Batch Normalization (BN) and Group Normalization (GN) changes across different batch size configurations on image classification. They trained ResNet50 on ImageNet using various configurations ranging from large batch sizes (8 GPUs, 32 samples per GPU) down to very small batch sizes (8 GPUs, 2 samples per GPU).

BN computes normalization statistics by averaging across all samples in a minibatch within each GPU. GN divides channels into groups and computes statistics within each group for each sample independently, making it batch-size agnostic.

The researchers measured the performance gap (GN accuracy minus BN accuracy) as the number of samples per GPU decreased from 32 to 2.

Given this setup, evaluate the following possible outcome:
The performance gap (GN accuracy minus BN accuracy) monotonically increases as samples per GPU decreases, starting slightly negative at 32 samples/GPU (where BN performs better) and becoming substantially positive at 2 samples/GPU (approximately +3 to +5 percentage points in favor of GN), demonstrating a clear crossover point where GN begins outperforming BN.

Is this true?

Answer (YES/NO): NO